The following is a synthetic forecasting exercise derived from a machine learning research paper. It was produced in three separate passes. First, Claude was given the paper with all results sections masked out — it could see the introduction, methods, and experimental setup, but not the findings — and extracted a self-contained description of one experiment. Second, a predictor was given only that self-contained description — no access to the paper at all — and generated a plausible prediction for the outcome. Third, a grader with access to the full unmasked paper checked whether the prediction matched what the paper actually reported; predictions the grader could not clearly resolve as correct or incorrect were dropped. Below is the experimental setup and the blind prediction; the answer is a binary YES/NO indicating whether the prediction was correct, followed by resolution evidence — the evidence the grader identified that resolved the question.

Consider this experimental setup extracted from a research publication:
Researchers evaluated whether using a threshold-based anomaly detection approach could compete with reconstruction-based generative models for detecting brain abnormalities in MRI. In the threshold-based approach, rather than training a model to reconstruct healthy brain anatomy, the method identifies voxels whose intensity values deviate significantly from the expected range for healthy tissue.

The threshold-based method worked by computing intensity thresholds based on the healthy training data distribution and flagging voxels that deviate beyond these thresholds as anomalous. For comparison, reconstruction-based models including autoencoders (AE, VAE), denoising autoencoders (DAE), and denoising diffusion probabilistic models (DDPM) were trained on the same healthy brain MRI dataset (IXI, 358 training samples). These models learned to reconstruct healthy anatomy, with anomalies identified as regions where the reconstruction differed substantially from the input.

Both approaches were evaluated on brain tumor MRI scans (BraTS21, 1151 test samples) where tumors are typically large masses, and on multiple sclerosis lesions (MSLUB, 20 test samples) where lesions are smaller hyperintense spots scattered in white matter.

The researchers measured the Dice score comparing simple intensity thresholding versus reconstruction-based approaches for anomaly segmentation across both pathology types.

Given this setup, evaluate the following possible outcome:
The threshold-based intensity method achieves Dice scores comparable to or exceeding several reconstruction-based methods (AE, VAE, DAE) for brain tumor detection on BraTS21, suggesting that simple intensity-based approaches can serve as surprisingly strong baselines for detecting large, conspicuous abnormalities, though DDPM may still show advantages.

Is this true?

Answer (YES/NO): NO